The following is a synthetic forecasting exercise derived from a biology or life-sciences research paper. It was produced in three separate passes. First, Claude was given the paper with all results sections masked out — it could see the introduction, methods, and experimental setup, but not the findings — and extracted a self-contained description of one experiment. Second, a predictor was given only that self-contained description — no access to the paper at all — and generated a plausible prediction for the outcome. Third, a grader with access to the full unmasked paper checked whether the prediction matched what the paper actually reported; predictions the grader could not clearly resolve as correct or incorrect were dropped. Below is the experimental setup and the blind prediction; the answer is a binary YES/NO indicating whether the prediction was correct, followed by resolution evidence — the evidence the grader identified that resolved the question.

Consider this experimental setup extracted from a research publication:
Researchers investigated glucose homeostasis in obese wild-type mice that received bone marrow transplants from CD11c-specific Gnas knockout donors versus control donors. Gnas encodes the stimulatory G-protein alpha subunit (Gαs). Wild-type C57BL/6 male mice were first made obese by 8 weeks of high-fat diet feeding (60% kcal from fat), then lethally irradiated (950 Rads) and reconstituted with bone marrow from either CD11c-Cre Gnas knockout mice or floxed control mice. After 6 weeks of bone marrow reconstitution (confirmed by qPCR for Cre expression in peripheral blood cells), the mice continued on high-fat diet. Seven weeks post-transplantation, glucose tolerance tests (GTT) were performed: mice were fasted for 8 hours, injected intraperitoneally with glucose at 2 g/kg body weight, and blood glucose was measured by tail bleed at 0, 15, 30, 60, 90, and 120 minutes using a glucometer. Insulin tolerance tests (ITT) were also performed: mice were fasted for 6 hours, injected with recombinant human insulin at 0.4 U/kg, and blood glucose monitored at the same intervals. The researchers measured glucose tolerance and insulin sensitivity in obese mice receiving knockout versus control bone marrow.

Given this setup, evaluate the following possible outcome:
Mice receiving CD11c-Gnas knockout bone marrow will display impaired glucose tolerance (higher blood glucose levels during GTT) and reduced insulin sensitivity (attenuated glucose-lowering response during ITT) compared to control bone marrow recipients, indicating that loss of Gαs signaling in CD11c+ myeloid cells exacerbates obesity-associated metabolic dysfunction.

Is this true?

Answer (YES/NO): NO